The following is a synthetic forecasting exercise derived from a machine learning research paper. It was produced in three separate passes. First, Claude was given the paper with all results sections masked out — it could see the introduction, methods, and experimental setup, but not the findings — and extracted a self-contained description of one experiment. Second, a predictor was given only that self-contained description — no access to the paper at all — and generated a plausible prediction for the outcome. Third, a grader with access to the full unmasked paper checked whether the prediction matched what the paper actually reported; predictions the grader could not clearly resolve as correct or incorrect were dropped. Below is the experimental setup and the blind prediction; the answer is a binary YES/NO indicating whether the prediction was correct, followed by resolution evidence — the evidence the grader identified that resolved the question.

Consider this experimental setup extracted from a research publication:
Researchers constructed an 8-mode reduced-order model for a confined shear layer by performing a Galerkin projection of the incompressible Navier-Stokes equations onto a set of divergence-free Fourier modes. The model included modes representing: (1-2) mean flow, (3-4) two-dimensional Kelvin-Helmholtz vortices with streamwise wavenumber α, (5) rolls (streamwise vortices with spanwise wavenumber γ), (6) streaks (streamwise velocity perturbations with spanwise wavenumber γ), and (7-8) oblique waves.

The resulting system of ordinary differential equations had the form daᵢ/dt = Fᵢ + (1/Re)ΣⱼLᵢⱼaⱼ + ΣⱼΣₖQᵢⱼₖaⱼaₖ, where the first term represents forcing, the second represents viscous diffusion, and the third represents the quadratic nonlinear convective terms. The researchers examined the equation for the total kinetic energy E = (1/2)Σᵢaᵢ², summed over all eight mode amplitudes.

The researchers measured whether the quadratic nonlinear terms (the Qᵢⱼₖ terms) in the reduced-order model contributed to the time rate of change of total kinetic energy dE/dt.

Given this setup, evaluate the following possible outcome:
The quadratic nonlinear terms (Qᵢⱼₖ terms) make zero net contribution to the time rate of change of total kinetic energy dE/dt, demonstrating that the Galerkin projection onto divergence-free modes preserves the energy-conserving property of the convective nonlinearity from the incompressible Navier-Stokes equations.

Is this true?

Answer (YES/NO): YES